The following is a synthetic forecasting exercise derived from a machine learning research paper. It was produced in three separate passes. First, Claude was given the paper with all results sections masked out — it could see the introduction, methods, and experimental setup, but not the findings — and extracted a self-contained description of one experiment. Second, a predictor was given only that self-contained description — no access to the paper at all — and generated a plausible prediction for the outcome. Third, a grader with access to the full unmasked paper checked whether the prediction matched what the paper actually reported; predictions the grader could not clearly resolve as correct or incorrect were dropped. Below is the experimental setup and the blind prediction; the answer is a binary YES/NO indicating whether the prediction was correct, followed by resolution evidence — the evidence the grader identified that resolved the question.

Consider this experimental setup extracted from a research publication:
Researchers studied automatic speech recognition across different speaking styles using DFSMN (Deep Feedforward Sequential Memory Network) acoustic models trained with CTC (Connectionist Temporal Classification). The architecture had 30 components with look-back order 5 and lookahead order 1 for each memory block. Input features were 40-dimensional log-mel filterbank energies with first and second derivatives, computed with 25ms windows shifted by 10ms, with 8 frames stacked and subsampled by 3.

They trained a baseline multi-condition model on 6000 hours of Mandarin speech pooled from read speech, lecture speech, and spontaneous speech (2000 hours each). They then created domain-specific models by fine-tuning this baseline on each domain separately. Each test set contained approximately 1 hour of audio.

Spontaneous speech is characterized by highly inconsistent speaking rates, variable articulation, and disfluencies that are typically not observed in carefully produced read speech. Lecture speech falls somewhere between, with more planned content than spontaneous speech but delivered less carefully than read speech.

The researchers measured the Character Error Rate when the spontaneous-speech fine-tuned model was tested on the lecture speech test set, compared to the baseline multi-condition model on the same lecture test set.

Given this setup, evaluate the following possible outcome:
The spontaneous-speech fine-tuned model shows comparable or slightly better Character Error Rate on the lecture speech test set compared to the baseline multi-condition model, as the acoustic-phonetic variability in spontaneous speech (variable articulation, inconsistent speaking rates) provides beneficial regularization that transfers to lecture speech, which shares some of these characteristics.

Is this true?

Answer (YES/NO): NO